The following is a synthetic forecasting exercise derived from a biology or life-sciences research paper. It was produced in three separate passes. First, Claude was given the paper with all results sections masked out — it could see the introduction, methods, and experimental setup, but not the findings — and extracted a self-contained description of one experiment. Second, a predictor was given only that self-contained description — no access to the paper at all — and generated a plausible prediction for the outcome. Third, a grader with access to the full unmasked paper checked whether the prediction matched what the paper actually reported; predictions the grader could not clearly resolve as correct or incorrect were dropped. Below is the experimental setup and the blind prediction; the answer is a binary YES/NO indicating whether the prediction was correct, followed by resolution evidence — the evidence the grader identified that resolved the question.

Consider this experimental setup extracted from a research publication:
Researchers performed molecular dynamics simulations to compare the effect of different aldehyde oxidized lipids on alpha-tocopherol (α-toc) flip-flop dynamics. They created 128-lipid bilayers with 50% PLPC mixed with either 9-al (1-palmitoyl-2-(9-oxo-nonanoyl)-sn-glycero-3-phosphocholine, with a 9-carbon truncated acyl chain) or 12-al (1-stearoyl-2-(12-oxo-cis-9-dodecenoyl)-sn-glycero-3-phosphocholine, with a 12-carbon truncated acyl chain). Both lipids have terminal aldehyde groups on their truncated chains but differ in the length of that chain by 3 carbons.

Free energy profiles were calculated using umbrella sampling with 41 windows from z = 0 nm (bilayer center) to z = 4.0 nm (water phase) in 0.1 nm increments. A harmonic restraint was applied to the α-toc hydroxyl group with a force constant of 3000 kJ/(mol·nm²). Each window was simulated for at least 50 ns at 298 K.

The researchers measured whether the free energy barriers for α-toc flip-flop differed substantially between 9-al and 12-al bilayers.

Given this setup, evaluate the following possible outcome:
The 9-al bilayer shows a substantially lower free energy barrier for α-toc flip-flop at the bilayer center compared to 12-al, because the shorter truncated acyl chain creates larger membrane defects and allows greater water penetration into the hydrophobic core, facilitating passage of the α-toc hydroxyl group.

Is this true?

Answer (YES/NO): NO